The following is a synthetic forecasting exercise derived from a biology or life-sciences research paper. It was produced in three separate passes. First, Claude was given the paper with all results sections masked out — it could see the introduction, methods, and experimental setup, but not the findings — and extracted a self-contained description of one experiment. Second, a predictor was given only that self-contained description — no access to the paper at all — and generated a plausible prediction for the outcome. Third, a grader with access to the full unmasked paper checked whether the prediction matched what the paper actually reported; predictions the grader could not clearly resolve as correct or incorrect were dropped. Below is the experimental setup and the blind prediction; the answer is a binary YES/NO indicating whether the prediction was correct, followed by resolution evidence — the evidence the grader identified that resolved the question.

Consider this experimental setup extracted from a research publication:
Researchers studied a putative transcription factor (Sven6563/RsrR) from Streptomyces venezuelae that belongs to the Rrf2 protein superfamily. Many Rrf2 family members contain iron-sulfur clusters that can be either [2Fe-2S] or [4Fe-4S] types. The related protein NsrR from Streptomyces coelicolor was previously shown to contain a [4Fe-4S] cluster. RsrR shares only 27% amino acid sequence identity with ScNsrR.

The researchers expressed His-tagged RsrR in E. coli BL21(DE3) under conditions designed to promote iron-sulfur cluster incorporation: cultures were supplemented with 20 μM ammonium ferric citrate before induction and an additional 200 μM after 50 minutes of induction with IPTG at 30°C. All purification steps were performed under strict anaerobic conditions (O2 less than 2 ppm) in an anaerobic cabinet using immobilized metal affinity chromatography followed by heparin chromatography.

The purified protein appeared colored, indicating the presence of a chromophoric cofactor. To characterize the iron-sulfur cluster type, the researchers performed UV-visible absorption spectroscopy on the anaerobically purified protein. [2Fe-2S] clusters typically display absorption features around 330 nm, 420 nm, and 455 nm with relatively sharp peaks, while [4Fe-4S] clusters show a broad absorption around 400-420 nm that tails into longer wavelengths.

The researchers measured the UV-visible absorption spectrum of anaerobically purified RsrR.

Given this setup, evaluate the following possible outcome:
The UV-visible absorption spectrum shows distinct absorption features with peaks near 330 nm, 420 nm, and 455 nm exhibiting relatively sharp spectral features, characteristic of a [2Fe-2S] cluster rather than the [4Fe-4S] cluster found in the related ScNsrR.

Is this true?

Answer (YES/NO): NO